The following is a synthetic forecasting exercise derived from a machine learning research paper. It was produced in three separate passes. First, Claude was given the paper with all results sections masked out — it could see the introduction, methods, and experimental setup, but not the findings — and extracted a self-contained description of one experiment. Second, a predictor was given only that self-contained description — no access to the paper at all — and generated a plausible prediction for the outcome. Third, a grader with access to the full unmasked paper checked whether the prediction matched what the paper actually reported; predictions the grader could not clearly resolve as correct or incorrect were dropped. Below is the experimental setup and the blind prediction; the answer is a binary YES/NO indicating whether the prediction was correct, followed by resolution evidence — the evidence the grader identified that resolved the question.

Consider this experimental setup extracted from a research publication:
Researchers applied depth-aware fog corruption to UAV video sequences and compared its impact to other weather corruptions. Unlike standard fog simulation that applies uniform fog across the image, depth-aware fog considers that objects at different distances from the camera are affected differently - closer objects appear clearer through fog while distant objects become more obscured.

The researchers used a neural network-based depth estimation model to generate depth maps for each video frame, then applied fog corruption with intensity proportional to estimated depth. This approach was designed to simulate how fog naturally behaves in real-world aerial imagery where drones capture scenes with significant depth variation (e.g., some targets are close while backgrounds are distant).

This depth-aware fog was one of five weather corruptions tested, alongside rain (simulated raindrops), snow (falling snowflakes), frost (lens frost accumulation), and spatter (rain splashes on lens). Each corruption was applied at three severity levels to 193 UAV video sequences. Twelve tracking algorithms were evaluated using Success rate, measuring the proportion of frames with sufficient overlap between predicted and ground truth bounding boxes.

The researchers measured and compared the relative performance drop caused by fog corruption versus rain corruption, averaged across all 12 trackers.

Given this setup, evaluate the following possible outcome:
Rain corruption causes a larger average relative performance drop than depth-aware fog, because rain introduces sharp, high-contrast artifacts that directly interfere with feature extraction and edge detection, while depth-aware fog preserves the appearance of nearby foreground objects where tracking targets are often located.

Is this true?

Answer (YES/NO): NO